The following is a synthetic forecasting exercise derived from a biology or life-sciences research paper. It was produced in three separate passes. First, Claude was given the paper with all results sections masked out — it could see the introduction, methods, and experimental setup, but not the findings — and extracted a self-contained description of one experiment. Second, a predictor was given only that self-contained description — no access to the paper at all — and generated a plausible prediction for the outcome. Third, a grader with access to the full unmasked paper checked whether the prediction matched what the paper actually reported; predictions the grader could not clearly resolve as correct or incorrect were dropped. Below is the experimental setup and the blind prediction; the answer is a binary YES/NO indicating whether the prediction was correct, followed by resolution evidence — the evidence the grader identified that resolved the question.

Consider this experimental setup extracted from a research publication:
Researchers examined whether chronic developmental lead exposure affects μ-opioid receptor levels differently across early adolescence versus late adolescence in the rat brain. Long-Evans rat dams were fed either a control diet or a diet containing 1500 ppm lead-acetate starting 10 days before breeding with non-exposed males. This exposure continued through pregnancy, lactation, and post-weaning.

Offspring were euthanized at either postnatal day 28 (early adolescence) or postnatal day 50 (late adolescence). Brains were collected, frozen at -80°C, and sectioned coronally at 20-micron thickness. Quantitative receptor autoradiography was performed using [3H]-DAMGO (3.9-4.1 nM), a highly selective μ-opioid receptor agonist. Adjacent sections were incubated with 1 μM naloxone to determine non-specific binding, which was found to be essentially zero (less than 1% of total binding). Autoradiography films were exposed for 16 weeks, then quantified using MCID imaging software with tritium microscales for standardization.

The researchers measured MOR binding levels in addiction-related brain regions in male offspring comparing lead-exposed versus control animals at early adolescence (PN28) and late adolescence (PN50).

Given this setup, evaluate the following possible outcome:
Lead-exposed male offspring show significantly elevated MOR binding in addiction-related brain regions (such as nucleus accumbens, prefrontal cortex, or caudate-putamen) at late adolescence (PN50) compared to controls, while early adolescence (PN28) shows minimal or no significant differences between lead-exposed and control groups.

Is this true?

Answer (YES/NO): NO